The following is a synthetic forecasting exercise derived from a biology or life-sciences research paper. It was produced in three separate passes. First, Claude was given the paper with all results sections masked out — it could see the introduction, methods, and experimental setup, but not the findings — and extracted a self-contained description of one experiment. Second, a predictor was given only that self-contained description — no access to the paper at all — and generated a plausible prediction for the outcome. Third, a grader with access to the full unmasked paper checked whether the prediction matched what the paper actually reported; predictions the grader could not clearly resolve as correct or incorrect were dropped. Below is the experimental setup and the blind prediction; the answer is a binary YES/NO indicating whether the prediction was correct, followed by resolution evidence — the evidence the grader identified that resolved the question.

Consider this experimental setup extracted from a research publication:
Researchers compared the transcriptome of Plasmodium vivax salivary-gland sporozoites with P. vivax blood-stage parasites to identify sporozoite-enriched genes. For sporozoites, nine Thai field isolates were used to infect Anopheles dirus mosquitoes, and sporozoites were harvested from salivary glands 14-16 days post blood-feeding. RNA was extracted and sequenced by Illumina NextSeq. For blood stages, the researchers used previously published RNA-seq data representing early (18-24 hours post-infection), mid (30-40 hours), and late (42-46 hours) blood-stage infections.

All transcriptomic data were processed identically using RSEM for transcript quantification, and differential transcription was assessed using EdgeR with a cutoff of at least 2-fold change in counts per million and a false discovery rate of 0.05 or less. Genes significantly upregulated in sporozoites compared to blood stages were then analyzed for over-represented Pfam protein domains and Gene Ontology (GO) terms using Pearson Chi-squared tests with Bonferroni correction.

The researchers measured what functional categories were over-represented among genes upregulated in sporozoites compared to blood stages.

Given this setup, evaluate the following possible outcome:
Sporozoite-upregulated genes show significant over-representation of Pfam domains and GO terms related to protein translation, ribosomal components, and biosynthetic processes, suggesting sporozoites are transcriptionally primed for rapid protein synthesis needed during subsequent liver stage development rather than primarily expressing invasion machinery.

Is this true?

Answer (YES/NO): NO